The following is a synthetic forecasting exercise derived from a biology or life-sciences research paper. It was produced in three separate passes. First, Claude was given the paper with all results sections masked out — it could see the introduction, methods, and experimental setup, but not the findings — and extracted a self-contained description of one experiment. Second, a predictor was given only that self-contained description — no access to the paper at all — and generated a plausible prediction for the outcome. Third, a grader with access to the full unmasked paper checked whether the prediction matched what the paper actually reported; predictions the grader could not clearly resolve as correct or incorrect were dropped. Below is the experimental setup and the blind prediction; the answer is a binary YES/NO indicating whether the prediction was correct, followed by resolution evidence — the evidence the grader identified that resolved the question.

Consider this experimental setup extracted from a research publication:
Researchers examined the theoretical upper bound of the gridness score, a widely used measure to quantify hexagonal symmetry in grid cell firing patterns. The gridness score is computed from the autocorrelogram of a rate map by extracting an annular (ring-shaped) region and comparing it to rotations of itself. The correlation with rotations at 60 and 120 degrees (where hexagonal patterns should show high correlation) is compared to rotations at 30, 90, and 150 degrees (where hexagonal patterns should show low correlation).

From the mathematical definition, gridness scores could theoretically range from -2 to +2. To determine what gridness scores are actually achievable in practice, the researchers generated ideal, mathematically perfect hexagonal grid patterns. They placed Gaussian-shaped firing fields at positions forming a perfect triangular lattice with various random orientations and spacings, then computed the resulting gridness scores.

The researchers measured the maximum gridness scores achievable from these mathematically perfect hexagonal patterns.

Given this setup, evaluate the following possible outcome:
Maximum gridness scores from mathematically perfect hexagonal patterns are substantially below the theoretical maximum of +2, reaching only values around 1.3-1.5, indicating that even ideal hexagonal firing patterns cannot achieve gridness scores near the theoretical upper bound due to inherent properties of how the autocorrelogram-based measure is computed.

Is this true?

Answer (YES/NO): YES